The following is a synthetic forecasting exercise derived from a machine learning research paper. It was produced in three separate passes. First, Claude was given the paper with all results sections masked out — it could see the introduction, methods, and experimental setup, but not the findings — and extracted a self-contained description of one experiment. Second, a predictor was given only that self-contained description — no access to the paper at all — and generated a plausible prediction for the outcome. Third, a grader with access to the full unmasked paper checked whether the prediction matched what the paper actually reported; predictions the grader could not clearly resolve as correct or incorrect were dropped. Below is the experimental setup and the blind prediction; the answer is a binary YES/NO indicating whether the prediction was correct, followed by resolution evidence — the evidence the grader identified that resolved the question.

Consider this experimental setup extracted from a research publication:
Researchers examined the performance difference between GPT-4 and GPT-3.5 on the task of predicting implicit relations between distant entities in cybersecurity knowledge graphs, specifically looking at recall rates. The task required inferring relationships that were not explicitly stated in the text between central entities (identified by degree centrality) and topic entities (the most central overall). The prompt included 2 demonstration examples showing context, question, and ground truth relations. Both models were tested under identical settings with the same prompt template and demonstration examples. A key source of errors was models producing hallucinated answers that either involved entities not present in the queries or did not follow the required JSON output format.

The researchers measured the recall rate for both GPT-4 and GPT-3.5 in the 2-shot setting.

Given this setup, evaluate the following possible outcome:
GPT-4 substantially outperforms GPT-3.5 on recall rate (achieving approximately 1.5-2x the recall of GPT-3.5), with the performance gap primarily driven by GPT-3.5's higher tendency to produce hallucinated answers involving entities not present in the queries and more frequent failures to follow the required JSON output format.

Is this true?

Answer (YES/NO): NO